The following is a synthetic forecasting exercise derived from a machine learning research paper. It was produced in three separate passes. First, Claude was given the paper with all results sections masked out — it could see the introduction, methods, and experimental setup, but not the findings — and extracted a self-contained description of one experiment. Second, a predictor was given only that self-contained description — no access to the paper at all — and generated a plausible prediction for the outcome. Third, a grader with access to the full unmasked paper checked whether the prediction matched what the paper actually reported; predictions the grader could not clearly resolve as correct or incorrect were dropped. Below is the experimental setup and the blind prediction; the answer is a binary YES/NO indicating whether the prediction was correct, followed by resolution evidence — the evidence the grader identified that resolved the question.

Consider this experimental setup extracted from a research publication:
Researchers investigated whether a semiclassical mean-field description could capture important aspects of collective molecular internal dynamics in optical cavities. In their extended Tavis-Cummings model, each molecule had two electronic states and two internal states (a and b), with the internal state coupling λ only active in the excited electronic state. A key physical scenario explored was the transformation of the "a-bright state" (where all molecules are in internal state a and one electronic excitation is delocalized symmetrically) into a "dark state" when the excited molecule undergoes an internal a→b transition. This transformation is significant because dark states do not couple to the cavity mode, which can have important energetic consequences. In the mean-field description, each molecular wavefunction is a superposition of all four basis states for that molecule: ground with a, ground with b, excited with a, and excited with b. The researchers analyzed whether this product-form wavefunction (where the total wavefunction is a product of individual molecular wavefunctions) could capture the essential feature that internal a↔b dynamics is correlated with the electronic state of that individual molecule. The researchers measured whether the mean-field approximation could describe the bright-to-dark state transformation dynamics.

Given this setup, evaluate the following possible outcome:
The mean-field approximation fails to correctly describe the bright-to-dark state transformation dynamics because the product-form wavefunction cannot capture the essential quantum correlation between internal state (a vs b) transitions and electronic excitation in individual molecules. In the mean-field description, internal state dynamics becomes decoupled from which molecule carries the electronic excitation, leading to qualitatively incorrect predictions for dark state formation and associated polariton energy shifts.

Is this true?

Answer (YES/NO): NO